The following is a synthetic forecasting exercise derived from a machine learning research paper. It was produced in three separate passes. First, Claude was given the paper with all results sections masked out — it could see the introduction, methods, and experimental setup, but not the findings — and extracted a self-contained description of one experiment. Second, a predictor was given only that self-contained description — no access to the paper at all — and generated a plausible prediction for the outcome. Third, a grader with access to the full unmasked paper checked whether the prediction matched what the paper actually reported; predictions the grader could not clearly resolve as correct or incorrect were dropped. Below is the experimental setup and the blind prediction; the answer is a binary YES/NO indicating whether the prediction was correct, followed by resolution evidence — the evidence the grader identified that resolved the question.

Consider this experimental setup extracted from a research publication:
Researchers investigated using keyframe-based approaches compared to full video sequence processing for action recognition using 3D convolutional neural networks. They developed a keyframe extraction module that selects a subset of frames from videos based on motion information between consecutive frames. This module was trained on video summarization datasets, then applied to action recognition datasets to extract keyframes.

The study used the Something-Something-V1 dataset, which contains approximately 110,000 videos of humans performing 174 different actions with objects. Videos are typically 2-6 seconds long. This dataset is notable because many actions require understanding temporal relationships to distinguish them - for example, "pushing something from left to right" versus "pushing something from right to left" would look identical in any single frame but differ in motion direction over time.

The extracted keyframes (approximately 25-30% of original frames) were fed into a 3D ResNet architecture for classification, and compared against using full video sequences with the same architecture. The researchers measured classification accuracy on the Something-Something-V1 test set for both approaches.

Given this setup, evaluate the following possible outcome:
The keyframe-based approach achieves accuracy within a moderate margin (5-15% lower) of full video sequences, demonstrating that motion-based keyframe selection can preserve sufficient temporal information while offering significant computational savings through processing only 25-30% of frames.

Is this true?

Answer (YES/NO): NO